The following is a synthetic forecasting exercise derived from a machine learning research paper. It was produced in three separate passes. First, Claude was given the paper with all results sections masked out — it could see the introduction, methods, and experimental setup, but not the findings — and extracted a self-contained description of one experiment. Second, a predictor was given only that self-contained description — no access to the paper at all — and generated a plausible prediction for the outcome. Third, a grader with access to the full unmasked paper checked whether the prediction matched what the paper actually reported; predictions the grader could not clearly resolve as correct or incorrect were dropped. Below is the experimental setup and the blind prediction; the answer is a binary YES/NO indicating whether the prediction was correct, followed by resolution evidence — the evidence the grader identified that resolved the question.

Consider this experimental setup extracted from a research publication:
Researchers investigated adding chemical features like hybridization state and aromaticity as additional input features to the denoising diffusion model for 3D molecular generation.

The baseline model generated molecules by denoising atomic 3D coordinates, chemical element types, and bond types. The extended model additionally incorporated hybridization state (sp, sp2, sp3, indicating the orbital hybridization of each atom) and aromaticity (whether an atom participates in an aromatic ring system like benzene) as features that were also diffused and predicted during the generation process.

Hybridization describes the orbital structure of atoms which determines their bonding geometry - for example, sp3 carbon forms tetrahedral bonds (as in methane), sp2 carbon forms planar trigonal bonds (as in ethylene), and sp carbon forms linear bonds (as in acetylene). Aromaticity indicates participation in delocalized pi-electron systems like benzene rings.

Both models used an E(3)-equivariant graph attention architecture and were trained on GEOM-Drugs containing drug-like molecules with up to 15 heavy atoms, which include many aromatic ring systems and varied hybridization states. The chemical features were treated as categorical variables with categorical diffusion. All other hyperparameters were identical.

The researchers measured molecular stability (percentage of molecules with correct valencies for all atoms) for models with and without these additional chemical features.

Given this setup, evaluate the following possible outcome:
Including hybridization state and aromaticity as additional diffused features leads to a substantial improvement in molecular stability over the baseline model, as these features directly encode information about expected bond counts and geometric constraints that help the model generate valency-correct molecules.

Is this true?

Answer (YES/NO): YES